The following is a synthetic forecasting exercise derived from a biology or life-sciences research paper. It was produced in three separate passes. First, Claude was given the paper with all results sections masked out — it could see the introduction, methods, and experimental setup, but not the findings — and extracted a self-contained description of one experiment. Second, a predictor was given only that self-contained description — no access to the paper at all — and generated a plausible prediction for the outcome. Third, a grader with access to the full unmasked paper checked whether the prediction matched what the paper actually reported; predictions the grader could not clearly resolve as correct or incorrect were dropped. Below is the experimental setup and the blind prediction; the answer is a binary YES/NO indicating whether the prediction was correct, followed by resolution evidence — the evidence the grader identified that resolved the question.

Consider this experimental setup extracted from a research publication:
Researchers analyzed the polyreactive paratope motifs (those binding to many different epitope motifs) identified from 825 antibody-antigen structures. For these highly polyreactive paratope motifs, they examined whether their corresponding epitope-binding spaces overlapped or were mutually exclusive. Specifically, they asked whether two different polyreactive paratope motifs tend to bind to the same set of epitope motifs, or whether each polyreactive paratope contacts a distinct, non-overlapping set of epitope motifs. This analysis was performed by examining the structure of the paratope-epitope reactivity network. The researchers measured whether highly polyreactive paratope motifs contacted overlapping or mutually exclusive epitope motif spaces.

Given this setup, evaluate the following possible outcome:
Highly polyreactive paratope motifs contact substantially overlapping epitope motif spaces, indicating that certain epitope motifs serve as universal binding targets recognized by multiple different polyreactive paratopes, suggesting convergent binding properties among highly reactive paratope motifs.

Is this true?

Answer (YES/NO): NO